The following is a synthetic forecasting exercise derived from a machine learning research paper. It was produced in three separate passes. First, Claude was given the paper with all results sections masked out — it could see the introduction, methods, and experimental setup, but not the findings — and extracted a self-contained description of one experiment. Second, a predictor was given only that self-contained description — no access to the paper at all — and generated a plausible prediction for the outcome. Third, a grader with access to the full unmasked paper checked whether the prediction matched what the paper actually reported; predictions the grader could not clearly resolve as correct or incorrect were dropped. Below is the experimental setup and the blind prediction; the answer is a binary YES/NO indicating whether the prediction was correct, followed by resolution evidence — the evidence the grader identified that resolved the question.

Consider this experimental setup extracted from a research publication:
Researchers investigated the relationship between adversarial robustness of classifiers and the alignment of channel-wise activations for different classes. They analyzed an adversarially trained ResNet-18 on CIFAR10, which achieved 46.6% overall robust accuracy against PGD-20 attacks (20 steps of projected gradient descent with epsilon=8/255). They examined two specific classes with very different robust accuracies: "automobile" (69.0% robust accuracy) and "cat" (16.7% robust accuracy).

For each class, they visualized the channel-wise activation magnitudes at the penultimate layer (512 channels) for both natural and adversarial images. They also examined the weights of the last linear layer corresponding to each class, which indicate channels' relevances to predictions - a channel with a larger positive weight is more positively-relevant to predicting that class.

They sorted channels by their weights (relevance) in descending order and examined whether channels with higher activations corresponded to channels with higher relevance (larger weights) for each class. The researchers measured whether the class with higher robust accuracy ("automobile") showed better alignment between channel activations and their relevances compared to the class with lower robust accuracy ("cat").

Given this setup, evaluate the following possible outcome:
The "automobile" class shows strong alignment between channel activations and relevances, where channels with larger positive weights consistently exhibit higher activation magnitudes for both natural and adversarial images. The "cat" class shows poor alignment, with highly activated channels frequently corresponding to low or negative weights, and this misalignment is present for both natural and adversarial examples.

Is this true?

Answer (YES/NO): NO